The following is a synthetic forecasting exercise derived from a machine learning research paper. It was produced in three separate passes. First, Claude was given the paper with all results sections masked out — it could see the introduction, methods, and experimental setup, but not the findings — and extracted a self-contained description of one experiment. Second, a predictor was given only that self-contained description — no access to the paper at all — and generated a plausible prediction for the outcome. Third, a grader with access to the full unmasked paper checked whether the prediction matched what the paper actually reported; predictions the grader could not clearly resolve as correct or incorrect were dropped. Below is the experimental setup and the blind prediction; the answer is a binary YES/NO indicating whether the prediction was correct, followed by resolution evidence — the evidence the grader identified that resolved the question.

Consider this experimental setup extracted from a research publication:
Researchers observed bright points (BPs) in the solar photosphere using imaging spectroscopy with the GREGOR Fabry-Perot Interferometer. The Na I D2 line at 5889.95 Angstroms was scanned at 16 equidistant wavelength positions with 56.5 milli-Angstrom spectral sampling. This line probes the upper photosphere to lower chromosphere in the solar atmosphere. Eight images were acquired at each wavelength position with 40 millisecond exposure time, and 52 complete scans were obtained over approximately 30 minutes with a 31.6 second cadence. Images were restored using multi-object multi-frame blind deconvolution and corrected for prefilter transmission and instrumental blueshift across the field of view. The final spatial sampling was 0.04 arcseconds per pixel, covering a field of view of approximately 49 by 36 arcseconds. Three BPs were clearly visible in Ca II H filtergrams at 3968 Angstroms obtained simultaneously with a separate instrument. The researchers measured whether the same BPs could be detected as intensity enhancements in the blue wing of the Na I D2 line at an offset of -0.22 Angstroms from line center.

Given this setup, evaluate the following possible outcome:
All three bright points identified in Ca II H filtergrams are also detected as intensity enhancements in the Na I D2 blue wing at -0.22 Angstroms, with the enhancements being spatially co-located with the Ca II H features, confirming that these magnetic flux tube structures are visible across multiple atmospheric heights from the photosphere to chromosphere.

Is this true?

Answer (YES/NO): NO